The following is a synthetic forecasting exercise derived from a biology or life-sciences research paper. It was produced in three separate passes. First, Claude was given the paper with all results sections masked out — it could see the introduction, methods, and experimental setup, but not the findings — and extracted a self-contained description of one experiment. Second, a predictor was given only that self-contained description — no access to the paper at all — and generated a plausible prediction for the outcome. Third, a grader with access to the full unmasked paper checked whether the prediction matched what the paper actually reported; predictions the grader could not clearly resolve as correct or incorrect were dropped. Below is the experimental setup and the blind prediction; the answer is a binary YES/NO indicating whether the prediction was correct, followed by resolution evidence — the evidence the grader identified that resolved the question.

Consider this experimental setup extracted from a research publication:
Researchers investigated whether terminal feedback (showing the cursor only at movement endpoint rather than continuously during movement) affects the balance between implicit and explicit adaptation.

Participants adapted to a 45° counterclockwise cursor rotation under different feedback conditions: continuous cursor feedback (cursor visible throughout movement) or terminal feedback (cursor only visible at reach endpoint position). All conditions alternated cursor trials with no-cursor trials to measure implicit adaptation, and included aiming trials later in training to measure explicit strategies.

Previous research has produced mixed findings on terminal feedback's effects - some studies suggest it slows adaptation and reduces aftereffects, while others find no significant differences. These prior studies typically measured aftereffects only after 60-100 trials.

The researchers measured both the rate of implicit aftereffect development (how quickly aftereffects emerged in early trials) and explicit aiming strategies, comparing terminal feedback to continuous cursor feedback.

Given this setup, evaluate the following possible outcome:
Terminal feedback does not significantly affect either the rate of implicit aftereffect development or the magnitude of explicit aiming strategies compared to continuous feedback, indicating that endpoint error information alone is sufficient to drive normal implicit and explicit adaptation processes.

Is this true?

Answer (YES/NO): NO